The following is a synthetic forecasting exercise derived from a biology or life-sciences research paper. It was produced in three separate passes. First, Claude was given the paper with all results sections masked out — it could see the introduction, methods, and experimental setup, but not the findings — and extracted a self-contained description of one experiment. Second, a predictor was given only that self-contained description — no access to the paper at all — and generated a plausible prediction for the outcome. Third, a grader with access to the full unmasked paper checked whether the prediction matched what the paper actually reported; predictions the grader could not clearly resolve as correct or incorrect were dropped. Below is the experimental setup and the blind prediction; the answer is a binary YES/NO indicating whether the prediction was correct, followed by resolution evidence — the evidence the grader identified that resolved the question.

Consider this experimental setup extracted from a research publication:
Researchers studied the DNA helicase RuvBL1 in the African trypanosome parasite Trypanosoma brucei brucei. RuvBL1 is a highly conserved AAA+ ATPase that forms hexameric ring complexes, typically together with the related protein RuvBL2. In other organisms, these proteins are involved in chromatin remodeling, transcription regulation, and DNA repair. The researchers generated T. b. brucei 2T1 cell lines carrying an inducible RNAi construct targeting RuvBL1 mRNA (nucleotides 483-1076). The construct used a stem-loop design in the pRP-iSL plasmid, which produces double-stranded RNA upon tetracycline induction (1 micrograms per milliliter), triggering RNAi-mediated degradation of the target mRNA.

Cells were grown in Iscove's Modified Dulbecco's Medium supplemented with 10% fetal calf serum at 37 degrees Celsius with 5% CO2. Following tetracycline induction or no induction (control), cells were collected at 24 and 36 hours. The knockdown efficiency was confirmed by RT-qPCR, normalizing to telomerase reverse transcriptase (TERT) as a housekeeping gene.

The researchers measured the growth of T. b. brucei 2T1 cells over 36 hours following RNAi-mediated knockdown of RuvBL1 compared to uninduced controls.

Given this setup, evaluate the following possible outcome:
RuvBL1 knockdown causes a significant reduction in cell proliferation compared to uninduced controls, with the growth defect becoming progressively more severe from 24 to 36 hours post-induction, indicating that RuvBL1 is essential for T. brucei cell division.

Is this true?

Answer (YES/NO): YES